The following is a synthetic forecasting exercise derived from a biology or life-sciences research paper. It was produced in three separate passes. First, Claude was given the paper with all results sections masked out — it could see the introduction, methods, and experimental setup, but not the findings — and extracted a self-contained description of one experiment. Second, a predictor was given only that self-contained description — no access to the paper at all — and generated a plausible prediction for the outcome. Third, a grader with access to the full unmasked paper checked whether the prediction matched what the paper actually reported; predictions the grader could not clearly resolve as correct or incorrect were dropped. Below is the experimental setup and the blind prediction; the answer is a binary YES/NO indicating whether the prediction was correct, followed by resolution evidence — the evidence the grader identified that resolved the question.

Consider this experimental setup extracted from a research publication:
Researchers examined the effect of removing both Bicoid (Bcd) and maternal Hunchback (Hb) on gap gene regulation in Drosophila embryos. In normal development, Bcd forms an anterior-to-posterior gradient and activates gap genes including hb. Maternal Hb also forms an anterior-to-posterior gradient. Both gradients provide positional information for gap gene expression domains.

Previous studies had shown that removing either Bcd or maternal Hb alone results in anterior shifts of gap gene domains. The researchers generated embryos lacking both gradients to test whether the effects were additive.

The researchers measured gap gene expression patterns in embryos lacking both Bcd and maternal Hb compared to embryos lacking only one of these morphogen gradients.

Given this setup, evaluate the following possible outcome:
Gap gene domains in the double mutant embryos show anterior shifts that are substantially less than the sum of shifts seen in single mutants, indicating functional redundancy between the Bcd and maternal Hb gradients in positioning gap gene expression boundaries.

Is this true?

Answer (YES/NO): NO